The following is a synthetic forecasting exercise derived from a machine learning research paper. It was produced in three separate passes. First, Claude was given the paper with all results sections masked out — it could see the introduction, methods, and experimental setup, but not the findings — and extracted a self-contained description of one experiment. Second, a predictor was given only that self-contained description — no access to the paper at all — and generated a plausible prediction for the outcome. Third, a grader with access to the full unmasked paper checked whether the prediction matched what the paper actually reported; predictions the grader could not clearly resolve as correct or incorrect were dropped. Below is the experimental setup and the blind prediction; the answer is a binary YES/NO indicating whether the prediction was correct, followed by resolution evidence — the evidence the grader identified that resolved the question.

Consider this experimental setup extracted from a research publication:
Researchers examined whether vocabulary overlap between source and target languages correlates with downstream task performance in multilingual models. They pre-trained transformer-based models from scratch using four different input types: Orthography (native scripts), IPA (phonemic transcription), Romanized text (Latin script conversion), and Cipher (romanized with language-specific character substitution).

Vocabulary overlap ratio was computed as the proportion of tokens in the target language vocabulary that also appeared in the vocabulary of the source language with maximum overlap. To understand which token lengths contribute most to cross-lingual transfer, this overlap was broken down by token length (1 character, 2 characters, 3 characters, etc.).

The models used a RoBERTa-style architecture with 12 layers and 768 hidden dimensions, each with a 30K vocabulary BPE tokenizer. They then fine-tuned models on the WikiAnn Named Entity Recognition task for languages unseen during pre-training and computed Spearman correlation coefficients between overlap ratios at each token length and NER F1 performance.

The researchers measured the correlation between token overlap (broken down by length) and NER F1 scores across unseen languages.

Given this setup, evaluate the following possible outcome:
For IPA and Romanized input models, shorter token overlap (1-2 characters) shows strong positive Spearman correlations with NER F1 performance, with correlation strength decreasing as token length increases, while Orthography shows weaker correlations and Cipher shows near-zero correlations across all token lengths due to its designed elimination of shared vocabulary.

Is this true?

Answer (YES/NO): NO